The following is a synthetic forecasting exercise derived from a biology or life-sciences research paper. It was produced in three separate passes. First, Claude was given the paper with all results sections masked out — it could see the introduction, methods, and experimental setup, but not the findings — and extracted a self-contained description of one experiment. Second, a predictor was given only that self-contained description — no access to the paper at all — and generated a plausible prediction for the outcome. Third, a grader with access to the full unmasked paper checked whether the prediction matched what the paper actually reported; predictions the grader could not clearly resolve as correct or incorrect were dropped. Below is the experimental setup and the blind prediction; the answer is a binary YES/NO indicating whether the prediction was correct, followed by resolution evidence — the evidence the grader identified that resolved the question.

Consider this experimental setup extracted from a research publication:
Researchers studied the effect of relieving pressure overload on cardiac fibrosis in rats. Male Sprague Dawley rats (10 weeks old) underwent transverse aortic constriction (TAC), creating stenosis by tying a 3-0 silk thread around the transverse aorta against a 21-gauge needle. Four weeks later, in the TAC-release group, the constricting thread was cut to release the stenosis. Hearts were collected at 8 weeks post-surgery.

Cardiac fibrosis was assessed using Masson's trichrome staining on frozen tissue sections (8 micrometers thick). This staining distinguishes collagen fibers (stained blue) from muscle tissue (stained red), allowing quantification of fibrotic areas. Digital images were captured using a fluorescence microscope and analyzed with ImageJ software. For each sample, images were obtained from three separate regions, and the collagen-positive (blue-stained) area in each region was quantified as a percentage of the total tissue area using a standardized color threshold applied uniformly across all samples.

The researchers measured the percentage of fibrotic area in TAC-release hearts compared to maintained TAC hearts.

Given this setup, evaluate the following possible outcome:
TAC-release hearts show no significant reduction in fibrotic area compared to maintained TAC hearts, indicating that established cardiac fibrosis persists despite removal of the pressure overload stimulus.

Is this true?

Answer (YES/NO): NO